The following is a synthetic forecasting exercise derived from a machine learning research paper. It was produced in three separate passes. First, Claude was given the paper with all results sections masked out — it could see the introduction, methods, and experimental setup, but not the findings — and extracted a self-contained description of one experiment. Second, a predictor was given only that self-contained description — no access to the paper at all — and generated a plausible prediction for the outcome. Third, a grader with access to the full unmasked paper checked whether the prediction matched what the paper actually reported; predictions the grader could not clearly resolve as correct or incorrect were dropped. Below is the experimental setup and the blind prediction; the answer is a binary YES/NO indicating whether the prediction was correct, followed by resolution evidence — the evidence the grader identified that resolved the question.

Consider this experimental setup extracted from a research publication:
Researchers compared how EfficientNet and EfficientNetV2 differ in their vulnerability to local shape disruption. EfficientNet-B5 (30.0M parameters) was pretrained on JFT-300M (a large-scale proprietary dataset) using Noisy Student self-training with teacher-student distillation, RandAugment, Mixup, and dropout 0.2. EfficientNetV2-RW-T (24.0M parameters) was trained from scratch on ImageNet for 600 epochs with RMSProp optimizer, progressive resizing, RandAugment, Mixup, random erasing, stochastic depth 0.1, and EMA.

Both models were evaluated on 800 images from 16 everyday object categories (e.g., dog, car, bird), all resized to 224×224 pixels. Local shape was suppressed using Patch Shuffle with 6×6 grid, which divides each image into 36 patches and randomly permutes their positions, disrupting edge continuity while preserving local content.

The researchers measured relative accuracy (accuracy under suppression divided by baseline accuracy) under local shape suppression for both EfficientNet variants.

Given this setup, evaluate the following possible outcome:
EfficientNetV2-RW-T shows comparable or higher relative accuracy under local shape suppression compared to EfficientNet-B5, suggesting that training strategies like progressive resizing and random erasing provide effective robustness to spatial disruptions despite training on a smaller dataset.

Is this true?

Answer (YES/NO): YES